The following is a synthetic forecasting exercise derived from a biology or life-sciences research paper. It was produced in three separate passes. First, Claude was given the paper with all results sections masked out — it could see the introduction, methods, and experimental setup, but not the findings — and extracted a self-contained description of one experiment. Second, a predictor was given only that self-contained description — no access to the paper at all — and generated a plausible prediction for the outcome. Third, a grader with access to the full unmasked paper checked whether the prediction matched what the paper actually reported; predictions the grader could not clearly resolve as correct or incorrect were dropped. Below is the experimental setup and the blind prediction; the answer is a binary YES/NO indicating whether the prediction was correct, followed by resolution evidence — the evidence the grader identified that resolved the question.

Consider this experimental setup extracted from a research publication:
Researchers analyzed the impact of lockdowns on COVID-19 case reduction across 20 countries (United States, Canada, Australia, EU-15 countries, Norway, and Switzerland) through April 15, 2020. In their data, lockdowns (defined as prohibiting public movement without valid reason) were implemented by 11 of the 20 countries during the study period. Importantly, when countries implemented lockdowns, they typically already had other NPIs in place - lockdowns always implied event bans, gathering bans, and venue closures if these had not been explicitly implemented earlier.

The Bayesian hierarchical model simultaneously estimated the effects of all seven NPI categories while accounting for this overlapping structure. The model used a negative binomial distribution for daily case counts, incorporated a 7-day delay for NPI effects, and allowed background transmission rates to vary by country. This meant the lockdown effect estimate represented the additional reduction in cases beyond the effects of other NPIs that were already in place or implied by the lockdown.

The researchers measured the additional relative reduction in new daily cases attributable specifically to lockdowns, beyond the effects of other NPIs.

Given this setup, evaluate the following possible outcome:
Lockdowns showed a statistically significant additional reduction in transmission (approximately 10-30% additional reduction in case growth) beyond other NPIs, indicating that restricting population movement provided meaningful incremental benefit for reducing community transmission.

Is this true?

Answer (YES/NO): NO